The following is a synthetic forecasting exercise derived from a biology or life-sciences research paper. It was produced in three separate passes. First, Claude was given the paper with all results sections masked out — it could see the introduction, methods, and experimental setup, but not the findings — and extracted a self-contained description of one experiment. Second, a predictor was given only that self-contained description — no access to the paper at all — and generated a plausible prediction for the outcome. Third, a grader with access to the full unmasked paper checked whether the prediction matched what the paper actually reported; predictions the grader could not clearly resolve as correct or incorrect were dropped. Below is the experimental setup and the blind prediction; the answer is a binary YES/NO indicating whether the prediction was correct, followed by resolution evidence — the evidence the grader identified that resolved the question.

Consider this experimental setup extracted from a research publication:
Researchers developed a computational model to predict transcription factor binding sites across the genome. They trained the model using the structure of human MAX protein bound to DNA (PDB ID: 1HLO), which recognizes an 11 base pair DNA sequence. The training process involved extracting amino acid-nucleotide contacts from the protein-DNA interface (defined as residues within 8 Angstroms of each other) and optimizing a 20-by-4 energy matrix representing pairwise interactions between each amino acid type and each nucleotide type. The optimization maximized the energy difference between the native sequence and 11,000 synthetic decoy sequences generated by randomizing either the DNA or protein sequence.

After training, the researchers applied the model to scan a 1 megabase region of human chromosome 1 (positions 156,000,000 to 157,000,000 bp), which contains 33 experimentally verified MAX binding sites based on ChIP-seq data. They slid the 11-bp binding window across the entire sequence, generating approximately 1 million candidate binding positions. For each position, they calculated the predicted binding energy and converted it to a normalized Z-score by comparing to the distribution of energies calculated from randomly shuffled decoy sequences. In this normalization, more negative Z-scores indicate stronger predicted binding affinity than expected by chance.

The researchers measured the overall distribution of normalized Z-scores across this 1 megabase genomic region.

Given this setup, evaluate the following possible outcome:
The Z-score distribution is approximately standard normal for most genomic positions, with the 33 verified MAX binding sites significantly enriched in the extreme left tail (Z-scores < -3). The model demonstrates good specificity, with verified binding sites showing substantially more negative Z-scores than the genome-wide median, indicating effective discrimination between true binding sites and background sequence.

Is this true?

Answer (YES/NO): NO